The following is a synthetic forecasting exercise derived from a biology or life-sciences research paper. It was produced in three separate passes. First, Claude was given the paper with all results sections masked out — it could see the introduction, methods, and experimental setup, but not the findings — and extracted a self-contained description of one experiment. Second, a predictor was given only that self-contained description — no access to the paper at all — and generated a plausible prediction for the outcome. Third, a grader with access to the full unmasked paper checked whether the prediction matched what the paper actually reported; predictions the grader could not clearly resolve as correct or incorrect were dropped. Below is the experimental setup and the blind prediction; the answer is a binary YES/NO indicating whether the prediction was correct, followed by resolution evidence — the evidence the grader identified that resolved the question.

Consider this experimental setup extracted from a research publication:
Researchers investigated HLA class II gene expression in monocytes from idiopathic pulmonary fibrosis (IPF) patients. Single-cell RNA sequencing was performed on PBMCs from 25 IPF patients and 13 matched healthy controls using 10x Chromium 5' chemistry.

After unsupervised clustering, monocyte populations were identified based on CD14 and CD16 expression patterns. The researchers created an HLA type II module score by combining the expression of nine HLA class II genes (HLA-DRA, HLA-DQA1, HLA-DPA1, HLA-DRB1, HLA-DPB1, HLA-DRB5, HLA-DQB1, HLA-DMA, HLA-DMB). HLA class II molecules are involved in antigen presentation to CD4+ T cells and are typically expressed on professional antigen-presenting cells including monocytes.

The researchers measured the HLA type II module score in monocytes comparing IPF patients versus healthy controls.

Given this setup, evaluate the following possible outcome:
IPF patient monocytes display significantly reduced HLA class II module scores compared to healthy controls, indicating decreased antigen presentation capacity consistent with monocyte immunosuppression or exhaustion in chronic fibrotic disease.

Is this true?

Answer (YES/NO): YES